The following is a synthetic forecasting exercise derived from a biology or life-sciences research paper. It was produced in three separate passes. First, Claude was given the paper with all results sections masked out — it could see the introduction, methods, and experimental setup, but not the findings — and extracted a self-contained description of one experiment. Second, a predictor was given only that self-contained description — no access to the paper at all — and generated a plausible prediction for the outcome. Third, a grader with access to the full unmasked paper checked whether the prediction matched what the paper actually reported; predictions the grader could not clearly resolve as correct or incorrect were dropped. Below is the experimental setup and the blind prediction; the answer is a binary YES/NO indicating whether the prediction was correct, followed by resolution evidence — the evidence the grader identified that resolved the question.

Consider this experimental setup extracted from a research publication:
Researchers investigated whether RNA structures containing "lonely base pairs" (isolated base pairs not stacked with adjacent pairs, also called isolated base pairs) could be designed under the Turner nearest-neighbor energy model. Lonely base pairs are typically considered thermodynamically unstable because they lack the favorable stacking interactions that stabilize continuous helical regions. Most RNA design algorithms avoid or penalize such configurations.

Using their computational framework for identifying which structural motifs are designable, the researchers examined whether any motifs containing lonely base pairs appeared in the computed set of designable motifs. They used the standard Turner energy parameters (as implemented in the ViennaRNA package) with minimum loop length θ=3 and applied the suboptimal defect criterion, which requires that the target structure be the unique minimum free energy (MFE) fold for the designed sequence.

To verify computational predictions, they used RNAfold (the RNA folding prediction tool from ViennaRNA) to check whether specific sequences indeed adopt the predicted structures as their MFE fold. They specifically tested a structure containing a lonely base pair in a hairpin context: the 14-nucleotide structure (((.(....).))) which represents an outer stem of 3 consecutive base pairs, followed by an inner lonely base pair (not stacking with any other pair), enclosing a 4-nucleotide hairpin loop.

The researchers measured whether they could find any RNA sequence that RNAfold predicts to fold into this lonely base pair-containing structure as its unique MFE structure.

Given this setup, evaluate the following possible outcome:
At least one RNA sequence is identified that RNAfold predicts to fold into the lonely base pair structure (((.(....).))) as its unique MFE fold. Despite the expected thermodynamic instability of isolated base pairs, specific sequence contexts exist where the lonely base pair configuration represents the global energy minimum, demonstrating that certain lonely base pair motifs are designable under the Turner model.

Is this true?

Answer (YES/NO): YES